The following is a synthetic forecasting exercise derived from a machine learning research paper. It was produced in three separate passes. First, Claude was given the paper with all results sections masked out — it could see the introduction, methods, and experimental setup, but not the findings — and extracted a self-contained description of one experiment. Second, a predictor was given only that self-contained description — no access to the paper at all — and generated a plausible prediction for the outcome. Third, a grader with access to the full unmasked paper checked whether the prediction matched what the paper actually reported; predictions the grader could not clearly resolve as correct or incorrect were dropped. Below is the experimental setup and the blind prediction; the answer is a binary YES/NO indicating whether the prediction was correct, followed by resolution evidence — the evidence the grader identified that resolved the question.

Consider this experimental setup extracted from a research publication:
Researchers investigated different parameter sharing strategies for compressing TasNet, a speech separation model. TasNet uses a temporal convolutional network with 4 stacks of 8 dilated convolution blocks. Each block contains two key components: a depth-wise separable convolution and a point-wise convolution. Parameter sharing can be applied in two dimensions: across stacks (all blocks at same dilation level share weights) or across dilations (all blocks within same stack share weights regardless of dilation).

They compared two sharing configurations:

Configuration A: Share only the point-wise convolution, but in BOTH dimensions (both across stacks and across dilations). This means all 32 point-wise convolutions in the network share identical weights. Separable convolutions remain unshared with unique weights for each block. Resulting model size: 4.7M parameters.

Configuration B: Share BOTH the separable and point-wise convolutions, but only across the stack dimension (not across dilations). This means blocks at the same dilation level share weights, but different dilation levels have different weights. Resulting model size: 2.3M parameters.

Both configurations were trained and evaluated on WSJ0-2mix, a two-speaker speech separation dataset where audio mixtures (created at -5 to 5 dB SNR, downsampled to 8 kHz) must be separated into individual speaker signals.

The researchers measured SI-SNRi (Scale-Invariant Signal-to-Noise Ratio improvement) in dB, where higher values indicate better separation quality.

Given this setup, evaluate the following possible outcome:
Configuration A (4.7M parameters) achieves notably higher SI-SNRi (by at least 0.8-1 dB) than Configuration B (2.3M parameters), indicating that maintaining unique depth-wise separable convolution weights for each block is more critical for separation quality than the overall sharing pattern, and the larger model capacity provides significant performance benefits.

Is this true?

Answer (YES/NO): NO